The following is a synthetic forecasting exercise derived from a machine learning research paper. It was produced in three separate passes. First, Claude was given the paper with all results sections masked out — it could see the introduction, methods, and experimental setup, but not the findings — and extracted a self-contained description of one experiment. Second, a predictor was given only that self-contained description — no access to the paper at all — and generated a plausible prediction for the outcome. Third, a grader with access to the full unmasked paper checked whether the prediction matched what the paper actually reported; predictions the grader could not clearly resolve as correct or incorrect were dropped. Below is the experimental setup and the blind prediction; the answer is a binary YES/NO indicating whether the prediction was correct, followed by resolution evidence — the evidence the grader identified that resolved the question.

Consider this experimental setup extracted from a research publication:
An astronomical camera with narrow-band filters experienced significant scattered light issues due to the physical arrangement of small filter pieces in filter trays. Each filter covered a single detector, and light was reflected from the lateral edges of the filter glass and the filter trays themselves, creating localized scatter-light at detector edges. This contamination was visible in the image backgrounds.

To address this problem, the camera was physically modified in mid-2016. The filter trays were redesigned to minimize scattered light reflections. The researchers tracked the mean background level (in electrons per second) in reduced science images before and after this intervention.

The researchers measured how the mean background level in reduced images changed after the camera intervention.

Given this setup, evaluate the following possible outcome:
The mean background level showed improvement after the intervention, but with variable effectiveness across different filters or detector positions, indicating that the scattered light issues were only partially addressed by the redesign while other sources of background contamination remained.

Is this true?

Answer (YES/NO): NO